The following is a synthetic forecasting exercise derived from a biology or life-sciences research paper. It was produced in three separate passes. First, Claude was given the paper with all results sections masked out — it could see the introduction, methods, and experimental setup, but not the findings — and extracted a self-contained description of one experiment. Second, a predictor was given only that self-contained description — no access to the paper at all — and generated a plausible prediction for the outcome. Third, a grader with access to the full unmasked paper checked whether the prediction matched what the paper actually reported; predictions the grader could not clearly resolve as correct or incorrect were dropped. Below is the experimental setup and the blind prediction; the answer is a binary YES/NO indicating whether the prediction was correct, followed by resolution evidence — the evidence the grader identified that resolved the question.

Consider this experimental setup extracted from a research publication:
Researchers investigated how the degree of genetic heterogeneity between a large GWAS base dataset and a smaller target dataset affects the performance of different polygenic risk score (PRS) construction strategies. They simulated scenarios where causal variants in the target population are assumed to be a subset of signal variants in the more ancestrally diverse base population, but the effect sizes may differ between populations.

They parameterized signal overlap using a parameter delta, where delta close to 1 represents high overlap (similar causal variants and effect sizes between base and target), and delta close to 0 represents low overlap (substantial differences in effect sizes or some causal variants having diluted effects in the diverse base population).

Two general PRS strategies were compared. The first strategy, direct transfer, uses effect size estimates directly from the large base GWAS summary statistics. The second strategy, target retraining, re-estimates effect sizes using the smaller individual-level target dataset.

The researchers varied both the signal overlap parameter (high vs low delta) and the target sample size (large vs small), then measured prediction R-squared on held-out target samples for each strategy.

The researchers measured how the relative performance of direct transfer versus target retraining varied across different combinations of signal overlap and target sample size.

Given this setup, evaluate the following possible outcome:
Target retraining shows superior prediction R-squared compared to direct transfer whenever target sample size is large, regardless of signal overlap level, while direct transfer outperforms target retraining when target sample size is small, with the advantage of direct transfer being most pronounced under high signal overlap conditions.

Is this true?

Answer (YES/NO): YES